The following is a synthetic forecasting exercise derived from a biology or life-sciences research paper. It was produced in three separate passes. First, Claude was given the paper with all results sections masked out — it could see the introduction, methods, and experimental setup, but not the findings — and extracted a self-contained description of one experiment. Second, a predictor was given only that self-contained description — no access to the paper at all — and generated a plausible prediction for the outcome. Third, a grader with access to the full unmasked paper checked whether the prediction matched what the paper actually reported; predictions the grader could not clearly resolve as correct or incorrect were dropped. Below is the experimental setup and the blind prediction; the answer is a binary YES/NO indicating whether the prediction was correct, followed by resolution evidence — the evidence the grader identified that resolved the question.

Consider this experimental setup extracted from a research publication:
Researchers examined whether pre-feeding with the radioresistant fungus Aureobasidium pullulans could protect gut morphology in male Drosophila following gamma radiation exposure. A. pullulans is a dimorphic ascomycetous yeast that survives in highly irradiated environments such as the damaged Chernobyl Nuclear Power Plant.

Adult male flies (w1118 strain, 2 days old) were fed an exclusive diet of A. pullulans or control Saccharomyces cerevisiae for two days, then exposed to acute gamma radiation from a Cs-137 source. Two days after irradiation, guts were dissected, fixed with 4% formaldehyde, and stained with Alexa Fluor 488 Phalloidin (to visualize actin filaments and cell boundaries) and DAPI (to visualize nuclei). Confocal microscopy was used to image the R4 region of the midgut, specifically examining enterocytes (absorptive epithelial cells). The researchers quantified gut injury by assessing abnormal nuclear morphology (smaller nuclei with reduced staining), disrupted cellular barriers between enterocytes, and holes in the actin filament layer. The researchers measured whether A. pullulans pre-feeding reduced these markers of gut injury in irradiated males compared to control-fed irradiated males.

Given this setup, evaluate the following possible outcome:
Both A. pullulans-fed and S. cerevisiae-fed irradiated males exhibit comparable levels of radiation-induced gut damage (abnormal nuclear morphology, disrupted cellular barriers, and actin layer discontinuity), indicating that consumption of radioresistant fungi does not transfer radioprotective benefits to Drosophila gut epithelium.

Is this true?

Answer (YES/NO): NO